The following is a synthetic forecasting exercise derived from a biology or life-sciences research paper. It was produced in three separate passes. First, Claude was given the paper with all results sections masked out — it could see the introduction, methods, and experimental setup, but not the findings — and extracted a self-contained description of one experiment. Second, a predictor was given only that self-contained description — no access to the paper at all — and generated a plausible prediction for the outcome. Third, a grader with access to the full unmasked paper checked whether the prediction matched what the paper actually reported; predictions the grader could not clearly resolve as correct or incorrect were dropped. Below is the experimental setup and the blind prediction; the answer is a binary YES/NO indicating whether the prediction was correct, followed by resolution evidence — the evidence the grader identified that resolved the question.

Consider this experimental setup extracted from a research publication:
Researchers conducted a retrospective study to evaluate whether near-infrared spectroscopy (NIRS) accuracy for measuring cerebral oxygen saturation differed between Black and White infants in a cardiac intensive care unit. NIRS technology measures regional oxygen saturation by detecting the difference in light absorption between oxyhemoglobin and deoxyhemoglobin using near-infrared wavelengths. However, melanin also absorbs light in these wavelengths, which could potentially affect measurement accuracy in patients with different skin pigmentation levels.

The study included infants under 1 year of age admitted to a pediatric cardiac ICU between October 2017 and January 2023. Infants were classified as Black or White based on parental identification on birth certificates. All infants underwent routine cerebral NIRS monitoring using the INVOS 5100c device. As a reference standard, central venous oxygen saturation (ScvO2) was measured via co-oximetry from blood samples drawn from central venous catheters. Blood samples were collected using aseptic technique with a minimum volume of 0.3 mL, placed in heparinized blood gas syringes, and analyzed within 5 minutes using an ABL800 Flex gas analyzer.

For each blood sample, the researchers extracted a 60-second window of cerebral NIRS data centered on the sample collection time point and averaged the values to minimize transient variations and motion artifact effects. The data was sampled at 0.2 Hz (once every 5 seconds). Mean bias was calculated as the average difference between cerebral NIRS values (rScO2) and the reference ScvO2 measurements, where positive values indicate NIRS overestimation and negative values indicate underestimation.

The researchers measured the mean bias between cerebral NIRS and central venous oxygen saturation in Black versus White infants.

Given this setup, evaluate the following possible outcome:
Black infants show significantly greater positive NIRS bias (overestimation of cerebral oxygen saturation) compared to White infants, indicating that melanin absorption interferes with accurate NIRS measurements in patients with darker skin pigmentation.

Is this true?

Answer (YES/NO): NO